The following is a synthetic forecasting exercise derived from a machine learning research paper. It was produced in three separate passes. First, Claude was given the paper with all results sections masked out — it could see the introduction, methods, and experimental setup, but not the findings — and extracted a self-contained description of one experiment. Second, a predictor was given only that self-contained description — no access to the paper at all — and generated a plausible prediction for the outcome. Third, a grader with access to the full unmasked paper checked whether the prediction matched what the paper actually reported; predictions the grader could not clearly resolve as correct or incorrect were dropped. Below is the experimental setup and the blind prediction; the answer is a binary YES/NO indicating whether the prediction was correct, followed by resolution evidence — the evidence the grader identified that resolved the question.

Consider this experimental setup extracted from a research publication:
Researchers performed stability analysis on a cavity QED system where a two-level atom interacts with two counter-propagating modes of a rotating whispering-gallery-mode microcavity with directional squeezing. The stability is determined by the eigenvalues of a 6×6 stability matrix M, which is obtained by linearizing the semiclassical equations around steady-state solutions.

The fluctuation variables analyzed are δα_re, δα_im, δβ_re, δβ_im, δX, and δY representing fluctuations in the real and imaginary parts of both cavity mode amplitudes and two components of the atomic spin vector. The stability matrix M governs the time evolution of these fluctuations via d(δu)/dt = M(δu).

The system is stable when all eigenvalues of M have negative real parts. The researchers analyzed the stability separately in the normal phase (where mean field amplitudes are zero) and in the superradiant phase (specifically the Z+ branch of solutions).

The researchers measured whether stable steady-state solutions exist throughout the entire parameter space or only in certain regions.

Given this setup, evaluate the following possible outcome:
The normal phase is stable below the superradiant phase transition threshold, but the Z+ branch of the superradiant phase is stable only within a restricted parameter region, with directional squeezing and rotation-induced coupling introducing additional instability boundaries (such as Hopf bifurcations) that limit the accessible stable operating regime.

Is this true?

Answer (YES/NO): NO